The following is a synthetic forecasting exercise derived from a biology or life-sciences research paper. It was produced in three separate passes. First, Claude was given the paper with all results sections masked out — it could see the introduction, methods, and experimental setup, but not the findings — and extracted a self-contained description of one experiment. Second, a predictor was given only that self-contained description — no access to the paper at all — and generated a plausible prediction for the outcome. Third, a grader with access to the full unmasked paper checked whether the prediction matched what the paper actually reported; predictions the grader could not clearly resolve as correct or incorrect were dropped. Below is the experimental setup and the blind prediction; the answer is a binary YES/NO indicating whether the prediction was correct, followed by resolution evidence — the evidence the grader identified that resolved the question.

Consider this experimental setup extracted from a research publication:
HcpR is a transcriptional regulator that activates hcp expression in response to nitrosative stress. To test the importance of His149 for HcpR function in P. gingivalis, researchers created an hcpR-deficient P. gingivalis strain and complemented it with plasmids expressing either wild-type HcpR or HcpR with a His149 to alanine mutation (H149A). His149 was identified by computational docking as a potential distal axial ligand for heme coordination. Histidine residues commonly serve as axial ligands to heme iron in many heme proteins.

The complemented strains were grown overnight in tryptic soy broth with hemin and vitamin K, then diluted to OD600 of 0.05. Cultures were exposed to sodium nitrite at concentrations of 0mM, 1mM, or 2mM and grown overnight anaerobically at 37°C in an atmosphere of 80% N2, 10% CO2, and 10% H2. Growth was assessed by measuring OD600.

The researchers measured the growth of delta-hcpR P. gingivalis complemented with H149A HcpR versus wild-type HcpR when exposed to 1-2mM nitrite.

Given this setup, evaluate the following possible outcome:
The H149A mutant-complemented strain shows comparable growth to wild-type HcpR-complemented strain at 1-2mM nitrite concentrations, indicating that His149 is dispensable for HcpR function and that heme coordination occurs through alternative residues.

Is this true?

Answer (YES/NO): YES